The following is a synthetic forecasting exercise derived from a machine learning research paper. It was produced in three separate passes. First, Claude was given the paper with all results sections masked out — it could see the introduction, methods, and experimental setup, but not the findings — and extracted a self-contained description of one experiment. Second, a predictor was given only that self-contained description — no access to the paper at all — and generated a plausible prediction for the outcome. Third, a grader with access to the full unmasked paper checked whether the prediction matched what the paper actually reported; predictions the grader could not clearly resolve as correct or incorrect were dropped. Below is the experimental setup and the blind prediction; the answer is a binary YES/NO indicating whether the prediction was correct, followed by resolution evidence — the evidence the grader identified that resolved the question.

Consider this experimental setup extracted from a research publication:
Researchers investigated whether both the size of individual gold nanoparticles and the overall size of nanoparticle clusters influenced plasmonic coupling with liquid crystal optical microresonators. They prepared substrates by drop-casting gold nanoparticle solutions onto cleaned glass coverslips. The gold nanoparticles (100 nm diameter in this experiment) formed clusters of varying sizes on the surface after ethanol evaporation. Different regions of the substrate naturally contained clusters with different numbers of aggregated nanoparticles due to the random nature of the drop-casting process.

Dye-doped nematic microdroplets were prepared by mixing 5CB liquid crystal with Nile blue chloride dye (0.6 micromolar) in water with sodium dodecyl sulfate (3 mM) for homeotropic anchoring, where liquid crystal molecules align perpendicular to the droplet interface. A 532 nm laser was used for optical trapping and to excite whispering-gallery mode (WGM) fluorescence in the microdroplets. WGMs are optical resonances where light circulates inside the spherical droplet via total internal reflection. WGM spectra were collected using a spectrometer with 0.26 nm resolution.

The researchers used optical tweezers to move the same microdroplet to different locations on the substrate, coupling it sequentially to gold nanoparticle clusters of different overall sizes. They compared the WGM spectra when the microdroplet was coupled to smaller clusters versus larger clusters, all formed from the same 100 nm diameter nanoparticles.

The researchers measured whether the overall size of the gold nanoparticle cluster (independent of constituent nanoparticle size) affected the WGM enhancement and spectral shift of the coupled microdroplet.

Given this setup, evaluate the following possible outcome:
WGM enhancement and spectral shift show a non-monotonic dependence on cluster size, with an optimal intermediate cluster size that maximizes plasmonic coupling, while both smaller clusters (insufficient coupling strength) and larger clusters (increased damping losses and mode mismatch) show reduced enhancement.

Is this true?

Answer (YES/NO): NO